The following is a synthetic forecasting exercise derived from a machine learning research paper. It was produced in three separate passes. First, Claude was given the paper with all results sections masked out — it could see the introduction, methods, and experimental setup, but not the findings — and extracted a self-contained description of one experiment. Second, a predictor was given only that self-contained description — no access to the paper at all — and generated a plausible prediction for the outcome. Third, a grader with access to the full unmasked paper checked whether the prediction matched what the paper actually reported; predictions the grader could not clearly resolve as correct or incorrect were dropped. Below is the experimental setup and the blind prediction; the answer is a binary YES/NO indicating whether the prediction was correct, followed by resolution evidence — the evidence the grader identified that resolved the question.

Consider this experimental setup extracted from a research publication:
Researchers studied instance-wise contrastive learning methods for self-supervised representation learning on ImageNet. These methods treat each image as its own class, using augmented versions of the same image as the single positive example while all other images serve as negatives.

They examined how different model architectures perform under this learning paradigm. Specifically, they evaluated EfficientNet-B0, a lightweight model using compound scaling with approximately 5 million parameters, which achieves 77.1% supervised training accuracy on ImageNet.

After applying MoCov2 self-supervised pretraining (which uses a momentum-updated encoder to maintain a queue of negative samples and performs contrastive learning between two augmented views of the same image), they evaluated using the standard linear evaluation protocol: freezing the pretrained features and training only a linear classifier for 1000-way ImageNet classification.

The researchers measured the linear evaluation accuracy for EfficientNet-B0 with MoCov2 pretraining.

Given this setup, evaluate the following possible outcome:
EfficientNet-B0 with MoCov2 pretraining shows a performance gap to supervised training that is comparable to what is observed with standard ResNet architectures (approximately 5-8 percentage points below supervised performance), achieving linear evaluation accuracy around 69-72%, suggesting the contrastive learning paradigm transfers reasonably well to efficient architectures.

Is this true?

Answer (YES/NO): NO